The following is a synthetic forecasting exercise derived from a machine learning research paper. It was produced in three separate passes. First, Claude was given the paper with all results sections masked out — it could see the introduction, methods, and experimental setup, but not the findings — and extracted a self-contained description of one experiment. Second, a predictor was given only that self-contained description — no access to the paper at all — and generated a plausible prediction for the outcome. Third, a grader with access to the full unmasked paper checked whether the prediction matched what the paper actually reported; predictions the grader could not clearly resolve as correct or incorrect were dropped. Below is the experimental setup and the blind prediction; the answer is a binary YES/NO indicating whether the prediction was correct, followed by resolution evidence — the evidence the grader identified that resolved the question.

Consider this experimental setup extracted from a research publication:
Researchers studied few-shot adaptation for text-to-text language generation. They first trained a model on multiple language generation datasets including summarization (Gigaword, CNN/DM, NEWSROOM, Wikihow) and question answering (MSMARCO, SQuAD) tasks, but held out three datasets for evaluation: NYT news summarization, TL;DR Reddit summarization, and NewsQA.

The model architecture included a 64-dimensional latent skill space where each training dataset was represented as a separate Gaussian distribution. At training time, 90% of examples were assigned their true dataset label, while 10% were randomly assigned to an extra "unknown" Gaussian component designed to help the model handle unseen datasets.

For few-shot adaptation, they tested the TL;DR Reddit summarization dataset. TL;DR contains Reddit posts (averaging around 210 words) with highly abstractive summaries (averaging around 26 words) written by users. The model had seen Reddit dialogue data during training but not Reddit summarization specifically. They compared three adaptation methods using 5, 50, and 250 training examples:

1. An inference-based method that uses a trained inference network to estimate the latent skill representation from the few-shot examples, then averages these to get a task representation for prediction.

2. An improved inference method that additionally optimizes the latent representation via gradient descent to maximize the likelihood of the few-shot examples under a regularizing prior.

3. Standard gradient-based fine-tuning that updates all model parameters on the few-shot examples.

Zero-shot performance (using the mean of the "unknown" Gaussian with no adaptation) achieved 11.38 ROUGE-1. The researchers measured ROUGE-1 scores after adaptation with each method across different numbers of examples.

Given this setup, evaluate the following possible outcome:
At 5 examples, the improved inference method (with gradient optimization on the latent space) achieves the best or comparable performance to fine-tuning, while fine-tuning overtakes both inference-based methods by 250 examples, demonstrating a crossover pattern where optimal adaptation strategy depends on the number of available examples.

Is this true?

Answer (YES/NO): NO